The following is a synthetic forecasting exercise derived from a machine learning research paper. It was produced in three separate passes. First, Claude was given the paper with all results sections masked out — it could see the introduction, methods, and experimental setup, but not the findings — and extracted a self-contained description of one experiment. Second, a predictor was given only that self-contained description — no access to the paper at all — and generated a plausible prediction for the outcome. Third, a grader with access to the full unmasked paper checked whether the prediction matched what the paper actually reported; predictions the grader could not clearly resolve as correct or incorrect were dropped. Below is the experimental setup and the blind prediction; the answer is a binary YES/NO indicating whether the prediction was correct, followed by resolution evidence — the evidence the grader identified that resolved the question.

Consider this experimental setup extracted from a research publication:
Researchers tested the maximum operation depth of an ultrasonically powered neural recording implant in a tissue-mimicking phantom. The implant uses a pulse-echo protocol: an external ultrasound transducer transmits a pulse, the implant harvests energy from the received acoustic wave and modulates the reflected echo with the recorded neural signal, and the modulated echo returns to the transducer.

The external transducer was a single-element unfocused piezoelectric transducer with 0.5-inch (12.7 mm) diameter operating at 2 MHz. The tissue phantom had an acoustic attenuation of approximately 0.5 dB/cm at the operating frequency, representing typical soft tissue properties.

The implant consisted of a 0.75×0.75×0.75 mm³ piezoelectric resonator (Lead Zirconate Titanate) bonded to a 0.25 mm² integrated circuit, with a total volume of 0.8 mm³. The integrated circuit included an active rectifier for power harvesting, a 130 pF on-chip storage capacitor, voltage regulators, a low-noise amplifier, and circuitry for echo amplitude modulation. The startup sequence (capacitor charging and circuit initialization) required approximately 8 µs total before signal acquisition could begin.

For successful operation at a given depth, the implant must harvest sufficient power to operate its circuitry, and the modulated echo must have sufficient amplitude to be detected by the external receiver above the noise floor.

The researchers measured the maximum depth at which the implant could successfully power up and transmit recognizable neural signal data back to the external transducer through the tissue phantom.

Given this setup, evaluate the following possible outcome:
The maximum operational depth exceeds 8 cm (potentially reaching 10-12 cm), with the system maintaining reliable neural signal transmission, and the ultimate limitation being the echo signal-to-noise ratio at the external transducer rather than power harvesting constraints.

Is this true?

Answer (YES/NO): NO